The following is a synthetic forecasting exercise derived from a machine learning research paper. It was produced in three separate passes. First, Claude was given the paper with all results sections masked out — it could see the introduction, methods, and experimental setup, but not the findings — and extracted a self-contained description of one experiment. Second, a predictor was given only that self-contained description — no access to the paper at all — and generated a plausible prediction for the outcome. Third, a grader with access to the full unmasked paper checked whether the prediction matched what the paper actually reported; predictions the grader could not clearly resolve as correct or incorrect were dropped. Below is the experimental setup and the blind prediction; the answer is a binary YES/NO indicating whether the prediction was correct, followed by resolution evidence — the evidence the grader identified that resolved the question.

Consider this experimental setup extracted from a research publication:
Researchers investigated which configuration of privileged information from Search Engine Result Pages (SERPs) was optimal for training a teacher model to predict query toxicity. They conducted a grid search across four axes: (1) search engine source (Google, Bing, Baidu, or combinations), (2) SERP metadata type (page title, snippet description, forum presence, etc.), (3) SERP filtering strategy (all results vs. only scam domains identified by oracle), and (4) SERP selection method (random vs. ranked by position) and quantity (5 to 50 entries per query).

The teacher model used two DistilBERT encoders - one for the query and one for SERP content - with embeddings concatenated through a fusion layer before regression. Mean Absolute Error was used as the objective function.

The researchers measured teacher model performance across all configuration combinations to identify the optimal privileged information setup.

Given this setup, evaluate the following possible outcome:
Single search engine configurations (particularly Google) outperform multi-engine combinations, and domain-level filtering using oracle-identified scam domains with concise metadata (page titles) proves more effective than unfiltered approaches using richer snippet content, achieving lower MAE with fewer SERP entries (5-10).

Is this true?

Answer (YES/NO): NO